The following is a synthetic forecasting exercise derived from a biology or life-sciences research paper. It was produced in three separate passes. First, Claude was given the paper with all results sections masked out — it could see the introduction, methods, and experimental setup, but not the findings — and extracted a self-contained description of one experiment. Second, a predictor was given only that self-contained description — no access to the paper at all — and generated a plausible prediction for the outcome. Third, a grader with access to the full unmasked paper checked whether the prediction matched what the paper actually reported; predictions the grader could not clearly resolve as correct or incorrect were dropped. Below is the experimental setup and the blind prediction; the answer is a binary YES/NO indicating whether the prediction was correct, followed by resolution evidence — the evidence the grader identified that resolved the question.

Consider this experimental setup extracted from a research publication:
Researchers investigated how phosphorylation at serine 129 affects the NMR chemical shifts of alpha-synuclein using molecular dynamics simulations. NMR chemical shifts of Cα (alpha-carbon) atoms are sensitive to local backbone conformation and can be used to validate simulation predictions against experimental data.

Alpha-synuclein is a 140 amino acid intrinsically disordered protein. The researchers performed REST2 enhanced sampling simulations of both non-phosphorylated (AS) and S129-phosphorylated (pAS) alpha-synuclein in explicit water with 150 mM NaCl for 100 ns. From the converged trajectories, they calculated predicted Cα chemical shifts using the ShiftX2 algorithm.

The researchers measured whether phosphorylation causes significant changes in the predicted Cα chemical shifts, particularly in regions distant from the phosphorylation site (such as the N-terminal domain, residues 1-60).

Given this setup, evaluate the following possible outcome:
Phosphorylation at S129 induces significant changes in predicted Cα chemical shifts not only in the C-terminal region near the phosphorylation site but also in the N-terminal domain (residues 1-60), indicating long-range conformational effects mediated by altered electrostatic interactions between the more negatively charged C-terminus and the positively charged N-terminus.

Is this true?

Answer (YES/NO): NO